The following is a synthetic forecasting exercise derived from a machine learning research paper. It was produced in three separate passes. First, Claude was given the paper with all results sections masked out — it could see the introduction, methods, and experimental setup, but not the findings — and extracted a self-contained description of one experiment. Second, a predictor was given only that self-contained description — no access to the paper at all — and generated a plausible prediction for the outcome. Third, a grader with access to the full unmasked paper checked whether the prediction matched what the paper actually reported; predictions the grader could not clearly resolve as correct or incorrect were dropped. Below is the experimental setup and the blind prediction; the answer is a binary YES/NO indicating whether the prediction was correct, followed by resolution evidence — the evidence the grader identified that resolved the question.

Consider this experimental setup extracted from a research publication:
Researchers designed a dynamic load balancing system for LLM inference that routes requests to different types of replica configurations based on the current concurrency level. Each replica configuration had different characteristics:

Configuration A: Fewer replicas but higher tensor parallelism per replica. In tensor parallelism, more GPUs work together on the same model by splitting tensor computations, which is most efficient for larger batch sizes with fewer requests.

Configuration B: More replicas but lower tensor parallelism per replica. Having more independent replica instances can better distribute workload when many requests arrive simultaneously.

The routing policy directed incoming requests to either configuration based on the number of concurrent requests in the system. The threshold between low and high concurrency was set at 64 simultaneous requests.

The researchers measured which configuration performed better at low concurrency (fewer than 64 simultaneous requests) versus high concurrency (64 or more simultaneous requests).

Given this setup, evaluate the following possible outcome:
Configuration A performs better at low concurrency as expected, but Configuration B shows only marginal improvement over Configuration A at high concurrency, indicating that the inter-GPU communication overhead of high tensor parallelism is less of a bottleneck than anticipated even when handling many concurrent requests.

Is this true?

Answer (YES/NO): NO